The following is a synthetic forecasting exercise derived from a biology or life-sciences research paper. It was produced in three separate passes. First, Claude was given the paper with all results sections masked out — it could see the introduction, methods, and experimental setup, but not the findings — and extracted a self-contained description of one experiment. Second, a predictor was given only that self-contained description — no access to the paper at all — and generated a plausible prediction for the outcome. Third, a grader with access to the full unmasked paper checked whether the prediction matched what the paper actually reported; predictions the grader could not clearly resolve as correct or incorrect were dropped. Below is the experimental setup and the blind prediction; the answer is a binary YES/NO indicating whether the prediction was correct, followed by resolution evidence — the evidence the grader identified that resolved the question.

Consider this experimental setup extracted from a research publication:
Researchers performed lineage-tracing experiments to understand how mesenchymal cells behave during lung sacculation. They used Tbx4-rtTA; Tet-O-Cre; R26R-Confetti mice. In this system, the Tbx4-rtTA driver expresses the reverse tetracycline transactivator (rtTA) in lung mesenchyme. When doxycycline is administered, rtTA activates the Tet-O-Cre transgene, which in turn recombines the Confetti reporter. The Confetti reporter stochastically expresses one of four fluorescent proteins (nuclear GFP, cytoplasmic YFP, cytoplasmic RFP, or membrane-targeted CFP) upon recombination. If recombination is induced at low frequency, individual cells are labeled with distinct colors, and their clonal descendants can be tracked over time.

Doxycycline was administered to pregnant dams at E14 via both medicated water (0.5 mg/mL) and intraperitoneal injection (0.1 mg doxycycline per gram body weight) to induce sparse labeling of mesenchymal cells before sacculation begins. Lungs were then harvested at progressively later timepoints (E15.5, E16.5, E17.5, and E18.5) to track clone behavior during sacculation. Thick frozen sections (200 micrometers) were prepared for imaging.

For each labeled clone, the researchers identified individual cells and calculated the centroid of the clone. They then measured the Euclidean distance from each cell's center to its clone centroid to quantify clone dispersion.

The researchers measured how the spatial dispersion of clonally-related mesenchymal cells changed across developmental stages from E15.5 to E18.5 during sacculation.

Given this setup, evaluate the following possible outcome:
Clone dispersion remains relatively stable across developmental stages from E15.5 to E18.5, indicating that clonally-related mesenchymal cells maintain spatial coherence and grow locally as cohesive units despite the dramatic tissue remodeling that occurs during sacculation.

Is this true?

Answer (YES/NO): NO